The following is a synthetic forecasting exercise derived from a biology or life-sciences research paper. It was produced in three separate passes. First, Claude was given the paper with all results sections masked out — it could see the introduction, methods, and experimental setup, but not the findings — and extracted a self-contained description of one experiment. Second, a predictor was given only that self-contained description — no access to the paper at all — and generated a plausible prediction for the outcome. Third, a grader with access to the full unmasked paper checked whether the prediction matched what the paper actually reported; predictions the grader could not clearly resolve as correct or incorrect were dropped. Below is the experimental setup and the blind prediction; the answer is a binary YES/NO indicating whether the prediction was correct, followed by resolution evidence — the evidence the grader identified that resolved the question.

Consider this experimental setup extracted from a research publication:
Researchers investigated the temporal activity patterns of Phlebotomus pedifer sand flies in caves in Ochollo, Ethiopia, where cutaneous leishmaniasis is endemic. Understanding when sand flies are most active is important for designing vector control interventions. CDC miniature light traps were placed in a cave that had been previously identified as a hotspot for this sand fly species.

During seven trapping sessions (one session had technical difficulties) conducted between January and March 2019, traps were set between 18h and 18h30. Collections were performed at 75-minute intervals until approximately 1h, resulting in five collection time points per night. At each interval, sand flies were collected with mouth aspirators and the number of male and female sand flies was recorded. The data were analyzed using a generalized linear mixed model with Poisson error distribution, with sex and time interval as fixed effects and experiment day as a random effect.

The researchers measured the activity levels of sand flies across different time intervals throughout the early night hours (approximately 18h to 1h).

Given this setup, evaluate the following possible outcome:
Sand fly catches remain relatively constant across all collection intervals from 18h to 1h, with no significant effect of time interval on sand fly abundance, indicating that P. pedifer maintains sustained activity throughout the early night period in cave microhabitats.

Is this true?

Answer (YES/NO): NO